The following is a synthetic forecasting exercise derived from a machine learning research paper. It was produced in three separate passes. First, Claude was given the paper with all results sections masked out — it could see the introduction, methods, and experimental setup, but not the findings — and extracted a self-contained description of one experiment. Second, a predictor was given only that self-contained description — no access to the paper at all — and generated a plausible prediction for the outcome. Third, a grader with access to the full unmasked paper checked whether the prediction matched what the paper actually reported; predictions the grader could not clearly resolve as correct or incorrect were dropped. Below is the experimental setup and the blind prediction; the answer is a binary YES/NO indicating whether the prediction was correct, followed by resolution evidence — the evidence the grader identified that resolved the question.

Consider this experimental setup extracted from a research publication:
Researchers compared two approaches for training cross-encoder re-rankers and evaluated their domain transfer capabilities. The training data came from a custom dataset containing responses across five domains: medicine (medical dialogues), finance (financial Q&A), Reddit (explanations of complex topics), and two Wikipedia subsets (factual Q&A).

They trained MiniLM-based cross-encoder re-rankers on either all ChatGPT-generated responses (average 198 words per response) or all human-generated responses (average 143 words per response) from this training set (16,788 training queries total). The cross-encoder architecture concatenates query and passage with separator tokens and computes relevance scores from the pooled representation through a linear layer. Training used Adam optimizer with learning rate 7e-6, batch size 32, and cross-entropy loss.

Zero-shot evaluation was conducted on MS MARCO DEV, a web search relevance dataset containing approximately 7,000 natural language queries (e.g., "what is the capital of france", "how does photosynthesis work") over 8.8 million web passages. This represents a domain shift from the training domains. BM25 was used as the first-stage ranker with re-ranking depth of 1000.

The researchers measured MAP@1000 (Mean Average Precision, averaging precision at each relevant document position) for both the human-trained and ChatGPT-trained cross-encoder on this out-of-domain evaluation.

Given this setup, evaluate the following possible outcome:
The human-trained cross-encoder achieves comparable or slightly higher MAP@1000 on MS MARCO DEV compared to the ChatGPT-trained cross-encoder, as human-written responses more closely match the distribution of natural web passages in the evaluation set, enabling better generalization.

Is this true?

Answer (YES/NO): NO